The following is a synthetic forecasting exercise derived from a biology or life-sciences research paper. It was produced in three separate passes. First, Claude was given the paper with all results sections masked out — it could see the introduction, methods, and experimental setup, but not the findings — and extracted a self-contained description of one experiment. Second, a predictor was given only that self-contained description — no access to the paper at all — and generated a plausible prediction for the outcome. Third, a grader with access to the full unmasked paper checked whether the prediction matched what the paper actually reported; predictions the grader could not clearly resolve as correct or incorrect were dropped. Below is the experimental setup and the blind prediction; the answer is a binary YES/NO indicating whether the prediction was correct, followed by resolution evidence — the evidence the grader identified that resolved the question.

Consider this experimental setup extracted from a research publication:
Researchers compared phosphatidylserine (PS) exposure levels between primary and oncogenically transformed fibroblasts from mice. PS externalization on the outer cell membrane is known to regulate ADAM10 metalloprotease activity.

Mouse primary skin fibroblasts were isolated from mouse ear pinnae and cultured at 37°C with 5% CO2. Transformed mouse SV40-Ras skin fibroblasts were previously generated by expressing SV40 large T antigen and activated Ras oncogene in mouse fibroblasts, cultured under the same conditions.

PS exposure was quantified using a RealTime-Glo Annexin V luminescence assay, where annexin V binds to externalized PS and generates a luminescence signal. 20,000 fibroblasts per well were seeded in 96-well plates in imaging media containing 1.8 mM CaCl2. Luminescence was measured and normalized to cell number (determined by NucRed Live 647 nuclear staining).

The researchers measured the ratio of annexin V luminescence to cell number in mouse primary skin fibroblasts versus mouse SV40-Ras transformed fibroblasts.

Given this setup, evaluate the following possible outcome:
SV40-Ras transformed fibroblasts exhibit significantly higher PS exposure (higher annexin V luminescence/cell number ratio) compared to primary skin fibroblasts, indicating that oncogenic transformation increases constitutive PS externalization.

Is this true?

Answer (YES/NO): NO